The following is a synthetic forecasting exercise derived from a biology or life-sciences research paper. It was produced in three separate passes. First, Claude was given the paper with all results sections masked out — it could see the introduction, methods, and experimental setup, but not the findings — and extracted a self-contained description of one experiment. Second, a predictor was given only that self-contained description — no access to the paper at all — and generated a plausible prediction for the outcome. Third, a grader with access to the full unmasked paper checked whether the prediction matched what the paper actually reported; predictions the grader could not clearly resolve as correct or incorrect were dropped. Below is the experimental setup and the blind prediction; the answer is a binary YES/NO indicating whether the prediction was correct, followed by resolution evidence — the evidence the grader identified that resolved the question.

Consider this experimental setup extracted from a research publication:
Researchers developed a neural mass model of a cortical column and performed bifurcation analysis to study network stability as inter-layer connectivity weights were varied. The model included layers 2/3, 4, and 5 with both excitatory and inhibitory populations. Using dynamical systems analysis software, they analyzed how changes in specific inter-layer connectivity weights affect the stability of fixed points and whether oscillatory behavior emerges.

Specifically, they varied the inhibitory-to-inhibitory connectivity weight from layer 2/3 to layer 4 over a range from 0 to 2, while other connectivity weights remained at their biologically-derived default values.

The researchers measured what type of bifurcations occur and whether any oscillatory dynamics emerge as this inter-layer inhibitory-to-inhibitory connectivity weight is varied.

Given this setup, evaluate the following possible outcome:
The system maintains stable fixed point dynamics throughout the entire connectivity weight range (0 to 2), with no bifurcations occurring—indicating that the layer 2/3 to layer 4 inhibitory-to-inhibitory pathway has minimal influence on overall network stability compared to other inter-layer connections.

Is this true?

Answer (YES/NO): NO